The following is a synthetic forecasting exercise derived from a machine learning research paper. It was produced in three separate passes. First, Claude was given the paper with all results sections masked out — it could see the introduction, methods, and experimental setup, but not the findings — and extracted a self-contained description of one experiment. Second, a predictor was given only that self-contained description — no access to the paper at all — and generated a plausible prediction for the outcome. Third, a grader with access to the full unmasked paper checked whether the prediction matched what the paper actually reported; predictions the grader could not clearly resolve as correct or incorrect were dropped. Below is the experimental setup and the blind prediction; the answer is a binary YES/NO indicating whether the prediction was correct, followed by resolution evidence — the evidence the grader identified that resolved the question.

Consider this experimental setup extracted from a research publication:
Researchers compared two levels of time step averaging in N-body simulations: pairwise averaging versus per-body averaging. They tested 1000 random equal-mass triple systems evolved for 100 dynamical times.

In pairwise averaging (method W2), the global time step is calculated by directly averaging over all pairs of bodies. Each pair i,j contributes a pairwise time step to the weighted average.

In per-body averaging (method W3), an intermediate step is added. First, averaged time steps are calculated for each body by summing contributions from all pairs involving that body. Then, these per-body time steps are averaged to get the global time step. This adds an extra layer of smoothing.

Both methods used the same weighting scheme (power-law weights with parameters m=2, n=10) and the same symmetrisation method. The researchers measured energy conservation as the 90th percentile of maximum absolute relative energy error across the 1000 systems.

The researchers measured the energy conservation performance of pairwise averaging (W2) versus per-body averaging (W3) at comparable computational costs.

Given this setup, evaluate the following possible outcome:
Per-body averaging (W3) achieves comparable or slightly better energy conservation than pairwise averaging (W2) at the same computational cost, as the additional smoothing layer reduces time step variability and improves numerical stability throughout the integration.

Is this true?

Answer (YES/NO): YES